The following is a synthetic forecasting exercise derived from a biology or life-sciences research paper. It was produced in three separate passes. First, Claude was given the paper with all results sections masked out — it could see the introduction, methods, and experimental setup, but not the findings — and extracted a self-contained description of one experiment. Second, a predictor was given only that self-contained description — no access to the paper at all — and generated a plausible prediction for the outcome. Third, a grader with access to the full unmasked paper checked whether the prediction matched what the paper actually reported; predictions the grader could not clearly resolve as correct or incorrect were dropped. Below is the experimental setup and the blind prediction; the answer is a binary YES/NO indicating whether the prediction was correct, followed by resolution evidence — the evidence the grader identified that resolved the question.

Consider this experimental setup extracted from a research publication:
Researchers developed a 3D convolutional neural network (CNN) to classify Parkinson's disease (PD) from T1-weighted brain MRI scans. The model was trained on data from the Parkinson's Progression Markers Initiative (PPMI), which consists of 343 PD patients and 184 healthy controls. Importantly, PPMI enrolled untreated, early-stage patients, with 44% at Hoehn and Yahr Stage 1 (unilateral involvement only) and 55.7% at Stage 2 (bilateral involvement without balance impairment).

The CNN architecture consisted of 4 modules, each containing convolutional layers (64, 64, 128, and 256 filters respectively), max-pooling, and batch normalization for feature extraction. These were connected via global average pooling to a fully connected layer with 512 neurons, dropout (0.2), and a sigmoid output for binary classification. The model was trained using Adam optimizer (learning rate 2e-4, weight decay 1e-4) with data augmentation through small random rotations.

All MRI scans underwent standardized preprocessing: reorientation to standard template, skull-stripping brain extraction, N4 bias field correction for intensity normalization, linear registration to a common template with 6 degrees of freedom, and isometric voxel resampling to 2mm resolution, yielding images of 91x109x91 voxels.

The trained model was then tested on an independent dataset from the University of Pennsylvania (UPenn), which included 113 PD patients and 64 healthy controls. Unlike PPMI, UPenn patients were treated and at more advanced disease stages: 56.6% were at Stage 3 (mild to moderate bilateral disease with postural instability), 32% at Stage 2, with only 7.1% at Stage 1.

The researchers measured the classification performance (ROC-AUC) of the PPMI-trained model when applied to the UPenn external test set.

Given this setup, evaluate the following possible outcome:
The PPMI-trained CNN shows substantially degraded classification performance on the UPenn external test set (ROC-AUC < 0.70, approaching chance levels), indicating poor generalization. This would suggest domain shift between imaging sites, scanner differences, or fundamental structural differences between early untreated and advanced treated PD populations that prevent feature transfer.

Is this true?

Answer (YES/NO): NO